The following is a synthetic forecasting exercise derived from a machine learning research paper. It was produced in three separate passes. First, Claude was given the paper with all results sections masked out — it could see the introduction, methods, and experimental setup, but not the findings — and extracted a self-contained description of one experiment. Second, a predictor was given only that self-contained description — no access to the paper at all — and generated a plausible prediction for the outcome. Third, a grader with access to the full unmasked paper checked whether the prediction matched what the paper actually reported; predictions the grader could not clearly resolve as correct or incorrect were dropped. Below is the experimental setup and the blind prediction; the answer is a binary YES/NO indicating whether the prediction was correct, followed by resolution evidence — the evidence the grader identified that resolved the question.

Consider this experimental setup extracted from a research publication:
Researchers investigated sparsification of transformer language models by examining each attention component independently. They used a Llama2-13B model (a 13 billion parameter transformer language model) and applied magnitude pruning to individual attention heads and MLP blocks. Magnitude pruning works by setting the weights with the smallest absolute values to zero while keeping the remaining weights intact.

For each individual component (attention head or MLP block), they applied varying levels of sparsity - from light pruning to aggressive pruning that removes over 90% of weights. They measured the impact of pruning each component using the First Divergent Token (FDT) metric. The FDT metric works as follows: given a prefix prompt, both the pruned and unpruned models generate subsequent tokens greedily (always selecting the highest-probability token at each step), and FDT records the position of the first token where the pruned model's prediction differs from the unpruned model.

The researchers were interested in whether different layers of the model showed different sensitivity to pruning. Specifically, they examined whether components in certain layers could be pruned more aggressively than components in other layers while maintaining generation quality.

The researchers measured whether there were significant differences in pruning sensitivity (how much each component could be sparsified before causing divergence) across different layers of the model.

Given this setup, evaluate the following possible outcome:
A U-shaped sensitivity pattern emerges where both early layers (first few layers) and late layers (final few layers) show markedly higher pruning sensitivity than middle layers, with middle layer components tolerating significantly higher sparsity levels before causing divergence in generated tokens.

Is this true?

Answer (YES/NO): NO